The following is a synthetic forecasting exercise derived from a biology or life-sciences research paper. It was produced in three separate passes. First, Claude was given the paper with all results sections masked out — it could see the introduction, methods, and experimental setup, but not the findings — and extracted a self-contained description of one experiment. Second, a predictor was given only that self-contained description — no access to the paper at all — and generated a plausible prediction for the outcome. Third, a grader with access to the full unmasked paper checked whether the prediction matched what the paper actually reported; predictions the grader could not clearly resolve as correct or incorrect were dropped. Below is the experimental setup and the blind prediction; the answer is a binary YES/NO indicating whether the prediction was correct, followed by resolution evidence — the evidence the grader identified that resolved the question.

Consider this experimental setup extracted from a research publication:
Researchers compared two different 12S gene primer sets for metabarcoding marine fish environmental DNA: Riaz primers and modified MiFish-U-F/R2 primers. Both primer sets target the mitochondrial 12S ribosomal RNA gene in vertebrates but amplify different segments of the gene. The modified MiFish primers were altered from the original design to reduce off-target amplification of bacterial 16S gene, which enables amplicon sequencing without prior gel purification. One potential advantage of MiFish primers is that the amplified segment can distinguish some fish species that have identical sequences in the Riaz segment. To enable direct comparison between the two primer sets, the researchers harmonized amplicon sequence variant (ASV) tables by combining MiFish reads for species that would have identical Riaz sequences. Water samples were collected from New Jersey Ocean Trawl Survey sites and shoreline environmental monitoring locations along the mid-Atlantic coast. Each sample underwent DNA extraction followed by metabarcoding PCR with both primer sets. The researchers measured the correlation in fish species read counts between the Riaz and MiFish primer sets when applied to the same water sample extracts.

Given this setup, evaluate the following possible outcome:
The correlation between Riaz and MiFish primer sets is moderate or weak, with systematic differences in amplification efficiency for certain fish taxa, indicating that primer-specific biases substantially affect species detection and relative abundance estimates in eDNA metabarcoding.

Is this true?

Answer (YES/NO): NO